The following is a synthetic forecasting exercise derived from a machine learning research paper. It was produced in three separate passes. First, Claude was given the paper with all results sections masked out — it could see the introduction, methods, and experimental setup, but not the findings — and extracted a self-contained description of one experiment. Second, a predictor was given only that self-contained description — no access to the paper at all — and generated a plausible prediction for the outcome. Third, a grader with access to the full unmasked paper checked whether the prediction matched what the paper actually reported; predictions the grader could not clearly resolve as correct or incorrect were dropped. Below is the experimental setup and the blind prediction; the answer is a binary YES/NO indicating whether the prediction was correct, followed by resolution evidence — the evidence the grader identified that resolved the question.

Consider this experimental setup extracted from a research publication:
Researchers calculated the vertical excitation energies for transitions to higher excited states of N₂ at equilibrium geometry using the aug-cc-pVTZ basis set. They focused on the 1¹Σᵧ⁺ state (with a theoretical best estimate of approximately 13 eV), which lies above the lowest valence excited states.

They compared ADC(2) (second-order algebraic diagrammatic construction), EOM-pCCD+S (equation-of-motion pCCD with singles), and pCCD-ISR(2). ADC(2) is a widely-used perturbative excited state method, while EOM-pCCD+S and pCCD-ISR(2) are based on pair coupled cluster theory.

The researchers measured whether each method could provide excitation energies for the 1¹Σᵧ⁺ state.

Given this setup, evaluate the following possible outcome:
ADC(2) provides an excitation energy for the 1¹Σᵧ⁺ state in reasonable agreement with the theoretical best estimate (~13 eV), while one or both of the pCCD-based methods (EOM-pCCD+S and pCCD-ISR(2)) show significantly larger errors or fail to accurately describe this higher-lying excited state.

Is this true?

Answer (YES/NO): YES